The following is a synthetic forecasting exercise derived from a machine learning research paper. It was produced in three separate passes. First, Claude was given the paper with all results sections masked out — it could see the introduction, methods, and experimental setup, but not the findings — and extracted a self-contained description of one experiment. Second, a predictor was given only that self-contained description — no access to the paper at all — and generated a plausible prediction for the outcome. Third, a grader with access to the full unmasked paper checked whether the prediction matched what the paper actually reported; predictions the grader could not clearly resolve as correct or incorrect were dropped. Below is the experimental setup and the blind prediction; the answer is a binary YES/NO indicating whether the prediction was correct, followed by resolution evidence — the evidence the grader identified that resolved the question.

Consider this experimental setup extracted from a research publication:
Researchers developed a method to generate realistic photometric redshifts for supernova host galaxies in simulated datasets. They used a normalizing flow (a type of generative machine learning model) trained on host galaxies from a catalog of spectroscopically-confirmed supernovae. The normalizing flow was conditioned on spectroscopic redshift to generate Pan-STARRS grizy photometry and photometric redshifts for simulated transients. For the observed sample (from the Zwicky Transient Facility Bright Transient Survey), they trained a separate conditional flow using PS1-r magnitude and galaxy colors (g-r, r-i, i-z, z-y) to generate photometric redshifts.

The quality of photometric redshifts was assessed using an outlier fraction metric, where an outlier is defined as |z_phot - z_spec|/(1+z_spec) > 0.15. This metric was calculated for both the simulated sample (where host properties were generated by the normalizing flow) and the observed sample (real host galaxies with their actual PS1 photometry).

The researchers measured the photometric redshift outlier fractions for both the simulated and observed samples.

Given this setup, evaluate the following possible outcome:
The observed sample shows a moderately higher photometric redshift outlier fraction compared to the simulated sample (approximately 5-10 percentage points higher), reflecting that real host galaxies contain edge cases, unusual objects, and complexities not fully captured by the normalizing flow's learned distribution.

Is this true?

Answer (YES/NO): NO